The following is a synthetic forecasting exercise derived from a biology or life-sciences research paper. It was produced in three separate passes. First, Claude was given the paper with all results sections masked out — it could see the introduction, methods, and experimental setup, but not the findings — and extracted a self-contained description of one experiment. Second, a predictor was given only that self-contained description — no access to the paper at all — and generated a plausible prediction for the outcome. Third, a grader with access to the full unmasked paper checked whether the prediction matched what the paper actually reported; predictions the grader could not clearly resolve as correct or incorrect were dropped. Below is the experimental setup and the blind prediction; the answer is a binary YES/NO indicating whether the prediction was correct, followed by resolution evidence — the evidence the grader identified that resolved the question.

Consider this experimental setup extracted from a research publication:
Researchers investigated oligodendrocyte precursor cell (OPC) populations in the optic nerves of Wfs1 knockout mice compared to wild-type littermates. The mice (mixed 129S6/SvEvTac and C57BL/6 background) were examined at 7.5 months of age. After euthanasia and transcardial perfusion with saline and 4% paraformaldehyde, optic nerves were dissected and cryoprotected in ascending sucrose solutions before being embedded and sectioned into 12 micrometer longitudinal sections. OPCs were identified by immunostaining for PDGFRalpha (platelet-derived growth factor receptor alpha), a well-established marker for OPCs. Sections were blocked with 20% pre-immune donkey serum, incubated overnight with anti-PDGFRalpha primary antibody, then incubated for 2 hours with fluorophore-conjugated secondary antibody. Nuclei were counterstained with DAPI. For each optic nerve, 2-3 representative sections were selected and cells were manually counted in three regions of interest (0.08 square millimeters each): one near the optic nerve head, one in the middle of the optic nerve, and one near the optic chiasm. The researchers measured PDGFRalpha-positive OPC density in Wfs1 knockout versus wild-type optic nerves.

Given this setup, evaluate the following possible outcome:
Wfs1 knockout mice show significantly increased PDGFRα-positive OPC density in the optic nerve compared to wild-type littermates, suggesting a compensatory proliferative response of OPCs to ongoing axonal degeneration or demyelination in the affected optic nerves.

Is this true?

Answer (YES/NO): NO